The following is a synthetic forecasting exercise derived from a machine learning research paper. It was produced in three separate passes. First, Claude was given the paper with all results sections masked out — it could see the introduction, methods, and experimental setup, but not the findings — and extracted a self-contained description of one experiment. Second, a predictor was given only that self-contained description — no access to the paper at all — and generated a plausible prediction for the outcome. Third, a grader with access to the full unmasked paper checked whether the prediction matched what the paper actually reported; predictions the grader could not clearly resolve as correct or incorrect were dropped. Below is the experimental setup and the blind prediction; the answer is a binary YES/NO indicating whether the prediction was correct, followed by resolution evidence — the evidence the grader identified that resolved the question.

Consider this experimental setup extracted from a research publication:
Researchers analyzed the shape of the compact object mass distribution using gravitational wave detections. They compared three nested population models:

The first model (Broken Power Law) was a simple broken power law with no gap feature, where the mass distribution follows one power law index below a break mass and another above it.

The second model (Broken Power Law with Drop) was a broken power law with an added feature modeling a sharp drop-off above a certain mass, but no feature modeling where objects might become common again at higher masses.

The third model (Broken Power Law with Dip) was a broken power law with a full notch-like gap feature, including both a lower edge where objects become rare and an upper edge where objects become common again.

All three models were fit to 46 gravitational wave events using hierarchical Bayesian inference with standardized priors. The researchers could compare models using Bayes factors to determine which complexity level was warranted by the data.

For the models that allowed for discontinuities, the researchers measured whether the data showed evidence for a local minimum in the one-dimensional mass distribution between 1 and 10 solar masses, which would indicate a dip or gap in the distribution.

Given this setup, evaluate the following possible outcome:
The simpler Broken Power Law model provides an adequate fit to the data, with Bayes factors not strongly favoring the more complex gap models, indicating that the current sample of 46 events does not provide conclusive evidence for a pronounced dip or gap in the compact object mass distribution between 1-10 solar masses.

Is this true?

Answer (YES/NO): YES